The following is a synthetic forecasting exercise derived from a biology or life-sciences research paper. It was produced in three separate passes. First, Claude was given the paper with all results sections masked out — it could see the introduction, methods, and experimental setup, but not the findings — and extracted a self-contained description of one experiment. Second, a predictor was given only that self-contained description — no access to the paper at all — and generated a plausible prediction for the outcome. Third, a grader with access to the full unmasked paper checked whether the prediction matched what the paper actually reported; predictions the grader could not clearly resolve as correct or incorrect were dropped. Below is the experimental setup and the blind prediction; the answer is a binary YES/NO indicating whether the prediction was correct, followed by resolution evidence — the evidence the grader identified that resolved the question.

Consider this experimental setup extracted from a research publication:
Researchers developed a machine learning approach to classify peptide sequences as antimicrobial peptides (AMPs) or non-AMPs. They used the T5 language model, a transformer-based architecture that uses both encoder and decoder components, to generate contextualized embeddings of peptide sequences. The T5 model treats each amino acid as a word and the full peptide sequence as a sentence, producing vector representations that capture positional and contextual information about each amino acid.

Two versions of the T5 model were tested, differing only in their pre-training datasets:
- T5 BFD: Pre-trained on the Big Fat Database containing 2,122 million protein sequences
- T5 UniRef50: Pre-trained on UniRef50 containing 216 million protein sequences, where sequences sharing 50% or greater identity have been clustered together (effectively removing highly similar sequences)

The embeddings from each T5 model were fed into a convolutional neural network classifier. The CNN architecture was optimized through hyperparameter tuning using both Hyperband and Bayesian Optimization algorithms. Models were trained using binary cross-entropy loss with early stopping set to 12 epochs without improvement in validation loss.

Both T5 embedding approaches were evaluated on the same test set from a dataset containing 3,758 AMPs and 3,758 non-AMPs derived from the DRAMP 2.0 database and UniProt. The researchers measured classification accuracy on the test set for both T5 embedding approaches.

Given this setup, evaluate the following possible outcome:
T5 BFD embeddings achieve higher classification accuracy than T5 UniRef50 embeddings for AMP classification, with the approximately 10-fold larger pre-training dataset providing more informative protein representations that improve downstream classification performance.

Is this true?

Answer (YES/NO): NO